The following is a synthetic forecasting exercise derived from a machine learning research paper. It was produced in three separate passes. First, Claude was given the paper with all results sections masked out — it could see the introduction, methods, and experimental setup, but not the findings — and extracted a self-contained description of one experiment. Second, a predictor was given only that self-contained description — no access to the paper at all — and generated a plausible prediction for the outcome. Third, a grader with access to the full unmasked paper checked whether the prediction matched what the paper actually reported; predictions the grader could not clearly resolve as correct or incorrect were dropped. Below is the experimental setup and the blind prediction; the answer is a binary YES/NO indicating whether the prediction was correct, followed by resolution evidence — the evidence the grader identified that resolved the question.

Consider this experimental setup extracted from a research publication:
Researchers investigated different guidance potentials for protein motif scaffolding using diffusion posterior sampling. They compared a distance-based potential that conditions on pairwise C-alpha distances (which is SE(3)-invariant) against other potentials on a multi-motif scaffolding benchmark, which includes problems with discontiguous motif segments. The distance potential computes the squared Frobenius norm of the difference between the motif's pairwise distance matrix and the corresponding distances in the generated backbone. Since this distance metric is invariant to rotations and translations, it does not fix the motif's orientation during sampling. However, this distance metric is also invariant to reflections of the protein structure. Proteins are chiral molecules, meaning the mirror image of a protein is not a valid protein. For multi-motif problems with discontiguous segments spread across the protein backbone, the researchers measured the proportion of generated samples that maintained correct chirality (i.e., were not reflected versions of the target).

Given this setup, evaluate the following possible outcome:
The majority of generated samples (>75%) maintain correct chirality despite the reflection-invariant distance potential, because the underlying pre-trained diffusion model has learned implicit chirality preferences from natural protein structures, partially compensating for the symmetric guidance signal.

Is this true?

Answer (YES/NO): NO